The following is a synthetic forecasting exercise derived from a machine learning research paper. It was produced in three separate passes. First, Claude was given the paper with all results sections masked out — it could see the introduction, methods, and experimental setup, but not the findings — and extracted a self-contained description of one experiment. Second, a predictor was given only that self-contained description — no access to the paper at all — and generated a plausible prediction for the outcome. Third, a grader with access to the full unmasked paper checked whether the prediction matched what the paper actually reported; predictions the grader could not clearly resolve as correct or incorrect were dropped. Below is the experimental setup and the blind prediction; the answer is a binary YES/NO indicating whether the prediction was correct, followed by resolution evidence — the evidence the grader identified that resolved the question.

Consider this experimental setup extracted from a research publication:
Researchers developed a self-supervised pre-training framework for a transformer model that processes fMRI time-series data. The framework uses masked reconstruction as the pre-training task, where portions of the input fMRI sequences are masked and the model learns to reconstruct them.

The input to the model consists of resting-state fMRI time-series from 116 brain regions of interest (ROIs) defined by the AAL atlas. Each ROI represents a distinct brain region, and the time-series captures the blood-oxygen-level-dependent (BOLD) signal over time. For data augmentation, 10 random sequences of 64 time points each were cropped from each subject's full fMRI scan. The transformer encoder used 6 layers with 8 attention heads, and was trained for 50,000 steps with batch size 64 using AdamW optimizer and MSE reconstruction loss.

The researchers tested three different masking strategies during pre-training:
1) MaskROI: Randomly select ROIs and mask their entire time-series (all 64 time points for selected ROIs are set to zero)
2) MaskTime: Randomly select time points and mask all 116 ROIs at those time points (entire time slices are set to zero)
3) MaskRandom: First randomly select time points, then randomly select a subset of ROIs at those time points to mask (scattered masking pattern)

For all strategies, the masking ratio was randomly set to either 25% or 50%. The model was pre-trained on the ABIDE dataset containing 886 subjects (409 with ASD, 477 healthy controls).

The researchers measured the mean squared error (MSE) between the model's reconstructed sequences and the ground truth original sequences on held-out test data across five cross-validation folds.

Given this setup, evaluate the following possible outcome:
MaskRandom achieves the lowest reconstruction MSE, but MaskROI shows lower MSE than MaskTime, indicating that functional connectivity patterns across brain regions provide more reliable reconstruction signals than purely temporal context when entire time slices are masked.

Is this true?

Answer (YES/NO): NO